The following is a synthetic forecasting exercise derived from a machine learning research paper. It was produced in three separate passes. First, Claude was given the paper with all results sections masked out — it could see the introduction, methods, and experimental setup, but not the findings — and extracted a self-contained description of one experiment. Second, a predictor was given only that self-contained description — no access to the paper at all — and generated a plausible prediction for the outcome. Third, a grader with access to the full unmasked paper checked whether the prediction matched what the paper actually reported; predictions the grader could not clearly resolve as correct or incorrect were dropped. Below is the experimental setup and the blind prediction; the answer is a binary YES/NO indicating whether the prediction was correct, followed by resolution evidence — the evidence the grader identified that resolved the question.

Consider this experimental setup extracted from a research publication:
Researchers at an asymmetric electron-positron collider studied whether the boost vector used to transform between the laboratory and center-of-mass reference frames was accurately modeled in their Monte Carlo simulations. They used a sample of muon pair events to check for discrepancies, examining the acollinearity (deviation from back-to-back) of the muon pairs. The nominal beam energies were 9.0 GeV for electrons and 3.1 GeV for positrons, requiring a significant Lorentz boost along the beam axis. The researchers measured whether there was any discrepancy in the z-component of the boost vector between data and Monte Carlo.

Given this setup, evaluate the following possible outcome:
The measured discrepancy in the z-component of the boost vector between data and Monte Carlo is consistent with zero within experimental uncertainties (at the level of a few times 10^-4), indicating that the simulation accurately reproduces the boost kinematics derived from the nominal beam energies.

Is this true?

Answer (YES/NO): NO